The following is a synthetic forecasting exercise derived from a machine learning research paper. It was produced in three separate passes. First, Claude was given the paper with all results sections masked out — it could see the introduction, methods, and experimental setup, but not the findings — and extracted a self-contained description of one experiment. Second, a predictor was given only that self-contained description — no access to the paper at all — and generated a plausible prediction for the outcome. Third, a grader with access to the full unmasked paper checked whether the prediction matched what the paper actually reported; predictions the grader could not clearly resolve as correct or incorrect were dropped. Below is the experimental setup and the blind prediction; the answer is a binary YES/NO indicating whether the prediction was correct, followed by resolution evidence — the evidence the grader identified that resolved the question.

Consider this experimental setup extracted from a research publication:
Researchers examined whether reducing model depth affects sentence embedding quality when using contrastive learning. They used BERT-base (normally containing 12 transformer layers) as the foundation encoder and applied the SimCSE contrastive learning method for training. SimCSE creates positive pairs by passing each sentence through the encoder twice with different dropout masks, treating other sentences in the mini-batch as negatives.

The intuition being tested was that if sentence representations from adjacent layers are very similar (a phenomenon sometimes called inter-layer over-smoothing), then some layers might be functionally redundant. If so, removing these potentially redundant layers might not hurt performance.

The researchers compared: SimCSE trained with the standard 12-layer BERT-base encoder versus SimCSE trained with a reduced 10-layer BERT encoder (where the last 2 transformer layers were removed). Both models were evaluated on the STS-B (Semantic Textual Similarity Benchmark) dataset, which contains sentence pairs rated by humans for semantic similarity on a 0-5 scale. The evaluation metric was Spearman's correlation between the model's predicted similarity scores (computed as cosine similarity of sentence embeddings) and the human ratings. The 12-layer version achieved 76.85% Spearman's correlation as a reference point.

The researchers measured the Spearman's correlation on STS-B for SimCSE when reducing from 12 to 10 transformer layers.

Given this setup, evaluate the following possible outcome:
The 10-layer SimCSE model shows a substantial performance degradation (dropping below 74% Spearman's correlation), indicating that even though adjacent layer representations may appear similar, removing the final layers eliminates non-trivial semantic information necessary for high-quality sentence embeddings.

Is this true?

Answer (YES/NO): YES